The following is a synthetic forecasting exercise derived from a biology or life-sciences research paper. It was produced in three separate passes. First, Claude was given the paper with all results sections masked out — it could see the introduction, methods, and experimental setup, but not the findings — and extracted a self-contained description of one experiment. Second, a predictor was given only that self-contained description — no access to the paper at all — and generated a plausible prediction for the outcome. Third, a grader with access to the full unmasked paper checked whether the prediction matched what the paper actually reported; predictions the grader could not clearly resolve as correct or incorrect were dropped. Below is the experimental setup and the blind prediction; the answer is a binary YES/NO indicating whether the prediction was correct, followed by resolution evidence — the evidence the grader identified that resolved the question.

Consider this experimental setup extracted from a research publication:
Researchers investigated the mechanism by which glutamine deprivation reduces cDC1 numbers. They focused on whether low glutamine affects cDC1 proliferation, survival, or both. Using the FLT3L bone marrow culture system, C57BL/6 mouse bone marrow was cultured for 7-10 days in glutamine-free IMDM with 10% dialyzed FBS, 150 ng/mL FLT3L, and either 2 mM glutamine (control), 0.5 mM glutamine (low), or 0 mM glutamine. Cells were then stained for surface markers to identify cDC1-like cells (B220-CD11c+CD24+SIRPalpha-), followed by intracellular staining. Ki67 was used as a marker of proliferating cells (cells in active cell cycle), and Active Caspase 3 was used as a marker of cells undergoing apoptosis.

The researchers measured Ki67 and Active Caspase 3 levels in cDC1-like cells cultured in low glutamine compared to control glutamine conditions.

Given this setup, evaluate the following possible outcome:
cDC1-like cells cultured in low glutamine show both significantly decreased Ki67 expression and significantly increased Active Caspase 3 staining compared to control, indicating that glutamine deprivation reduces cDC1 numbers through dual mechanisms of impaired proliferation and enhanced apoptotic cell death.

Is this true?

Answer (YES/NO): YES